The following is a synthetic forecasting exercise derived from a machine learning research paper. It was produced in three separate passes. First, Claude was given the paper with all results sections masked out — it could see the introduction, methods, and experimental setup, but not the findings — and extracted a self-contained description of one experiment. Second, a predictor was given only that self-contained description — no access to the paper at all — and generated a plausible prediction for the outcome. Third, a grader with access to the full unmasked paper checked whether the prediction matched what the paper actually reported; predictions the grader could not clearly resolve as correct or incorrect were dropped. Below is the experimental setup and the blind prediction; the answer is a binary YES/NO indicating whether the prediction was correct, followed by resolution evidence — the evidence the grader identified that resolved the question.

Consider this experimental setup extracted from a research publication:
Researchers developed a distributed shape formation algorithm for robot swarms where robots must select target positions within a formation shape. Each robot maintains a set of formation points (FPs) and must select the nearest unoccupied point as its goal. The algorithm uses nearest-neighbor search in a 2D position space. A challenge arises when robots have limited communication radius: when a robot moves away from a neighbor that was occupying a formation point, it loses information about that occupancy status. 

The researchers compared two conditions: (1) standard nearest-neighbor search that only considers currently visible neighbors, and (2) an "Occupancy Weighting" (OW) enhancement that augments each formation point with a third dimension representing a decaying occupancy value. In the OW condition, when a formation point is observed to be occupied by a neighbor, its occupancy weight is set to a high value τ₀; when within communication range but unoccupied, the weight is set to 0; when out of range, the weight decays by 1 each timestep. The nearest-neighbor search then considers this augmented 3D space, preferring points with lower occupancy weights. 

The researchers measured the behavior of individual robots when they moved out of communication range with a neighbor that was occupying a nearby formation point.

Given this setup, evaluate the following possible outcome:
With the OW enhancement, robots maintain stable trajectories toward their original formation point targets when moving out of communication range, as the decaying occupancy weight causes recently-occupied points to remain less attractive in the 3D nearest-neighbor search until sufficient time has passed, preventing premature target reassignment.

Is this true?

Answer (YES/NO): YES